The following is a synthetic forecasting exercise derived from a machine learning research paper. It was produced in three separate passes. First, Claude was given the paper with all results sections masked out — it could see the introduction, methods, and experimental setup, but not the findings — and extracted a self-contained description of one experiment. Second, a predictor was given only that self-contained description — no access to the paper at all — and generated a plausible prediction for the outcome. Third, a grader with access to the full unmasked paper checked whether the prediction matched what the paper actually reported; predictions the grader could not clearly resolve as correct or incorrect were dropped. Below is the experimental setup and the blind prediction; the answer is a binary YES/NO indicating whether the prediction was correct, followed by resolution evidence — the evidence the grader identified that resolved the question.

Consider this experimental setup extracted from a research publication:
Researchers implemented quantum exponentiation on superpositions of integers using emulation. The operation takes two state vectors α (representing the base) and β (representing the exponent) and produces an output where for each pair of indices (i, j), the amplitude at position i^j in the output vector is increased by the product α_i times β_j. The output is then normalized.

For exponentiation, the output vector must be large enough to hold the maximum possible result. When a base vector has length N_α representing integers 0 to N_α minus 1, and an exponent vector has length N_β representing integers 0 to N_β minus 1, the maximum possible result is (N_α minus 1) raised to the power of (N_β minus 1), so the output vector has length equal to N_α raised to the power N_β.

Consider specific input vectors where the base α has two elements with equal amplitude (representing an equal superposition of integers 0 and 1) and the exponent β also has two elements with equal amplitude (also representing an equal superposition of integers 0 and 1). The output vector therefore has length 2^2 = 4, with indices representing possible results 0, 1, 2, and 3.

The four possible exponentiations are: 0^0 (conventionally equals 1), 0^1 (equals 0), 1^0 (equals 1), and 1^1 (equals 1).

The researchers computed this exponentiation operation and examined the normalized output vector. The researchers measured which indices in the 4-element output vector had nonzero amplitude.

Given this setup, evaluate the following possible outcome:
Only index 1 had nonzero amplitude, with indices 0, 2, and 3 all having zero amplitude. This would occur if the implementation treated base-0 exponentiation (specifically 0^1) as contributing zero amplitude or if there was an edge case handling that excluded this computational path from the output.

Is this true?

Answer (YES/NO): NO